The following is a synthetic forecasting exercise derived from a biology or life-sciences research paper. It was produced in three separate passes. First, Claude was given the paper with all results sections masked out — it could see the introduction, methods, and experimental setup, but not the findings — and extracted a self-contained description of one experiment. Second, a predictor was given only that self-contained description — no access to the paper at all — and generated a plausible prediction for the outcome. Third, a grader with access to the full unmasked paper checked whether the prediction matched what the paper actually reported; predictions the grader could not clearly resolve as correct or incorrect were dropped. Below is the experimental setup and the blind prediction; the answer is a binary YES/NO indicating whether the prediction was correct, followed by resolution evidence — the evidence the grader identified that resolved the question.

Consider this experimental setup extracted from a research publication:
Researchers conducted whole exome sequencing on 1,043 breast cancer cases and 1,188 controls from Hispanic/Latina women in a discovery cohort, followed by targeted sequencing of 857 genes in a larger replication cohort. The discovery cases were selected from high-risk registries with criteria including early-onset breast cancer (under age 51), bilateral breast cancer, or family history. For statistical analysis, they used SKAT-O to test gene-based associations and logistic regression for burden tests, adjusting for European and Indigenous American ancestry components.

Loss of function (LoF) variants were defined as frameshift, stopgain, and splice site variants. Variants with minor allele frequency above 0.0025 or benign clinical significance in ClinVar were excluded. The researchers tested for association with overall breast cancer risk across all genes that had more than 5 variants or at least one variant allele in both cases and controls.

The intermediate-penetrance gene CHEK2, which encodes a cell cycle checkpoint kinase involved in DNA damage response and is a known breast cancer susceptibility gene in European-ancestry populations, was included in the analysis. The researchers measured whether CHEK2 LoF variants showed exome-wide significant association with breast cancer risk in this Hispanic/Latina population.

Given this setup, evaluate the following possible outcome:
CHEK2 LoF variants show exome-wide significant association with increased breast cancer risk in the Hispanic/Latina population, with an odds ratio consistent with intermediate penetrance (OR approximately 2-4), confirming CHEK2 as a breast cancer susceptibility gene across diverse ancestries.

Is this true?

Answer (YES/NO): NO